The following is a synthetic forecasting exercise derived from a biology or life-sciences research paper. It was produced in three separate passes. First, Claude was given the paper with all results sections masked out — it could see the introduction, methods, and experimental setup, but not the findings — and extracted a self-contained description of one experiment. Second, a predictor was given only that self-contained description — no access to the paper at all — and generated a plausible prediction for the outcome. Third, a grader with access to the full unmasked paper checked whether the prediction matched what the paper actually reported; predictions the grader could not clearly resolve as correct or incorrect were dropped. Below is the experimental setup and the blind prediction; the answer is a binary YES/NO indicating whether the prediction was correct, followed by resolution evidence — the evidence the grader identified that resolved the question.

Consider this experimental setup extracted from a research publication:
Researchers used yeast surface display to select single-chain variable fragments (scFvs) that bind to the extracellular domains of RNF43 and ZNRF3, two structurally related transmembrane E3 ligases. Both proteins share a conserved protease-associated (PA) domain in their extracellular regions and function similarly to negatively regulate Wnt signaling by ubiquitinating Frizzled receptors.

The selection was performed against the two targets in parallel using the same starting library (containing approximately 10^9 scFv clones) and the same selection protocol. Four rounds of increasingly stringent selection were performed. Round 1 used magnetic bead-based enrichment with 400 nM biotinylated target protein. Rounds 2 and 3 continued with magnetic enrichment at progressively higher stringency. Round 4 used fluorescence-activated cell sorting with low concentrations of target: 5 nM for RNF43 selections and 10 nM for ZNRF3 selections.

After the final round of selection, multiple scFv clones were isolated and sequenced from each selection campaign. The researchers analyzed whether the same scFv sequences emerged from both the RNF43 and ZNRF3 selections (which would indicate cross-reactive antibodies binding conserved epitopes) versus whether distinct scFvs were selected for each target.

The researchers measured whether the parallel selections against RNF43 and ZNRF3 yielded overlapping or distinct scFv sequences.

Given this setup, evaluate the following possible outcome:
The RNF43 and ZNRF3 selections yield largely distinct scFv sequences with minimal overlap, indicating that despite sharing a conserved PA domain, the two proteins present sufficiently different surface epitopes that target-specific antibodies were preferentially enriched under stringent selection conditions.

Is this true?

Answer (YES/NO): YES